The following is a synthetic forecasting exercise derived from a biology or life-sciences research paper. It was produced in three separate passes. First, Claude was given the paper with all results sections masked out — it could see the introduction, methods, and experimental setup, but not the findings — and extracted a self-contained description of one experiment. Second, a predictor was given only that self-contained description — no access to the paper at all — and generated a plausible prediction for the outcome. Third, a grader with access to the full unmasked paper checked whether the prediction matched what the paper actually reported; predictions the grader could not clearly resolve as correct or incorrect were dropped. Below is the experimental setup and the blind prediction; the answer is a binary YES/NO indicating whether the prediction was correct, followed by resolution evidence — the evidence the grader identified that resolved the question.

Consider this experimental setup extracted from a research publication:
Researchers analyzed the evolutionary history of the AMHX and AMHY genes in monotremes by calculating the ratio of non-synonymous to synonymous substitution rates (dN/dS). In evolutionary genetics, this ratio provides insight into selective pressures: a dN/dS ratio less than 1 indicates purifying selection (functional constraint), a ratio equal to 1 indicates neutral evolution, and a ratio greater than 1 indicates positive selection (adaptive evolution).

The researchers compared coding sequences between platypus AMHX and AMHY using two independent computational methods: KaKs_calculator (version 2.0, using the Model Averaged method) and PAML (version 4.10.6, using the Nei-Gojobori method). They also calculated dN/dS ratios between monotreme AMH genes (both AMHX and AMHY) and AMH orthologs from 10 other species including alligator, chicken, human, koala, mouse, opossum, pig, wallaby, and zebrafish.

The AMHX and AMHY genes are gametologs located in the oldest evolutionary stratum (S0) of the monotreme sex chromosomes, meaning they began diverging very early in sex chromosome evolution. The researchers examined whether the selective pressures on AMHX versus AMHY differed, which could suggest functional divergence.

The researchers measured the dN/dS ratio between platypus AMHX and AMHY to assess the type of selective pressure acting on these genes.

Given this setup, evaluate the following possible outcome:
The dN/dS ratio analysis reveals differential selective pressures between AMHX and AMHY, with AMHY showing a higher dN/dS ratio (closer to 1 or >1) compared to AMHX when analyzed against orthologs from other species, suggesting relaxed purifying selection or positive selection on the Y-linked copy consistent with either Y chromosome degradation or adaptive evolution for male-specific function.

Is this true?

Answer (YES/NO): NO